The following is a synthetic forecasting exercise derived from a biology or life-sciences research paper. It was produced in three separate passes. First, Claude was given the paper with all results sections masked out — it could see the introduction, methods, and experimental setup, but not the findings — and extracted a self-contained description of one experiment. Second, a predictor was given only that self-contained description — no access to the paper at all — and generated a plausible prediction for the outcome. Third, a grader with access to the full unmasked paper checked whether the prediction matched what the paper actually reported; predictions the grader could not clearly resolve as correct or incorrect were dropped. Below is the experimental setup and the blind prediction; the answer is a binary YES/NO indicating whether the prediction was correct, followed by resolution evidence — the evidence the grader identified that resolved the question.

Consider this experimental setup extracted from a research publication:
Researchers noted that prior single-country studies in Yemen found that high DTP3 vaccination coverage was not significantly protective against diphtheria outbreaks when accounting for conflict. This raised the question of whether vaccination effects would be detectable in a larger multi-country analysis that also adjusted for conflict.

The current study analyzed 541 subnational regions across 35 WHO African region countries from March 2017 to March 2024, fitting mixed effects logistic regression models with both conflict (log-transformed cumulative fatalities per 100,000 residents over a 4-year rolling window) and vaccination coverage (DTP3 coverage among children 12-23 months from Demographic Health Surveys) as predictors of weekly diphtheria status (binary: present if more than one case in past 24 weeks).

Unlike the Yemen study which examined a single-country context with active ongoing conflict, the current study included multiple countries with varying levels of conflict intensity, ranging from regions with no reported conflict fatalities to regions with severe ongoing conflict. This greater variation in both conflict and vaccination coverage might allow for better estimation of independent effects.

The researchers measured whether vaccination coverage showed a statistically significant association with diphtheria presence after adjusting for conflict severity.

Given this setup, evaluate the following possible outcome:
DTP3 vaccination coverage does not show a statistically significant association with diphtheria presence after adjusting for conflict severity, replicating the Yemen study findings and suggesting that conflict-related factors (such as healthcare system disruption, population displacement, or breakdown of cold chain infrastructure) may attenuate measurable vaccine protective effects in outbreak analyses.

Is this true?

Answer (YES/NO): NO